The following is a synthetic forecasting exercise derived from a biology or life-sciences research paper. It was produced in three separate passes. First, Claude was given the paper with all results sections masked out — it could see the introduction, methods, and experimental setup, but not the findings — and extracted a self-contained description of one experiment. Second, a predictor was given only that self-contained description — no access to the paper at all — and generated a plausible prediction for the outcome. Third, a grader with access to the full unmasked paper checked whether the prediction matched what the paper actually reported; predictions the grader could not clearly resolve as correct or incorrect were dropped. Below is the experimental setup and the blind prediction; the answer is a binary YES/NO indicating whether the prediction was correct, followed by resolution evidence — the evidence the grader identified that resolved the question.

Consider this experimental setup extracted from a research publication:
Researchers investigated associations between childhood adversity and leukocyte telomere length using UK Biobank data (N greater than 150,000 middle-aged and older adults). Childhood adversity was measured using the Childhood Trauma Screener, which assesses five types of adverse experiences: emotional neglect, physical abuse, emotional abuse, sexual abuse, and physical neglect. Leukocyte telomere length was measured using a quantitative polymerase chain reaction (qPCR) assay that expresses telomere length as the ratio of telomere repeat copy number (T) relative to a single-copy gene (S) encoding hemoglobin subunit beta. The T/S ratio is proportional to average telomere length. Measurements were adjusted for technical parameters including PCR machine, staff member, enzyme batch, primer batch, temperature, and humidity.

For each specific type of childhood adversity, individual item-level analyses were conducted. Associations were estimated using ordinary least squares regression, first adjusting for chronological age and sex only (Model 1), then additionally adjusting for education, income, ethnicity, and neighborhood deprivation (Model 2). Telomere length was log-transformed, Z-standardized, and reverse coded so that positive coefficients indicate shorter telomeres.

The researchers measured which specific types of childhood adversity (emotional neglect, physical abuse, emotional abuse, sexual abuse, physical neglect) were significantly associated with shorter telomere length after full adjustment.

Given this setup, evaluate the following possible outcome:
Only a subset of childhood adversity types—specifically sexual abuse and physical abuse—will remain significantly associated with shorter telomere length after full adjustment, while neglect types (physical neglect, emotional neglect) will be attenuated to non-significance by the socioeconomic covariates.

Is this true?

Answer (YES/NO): NO